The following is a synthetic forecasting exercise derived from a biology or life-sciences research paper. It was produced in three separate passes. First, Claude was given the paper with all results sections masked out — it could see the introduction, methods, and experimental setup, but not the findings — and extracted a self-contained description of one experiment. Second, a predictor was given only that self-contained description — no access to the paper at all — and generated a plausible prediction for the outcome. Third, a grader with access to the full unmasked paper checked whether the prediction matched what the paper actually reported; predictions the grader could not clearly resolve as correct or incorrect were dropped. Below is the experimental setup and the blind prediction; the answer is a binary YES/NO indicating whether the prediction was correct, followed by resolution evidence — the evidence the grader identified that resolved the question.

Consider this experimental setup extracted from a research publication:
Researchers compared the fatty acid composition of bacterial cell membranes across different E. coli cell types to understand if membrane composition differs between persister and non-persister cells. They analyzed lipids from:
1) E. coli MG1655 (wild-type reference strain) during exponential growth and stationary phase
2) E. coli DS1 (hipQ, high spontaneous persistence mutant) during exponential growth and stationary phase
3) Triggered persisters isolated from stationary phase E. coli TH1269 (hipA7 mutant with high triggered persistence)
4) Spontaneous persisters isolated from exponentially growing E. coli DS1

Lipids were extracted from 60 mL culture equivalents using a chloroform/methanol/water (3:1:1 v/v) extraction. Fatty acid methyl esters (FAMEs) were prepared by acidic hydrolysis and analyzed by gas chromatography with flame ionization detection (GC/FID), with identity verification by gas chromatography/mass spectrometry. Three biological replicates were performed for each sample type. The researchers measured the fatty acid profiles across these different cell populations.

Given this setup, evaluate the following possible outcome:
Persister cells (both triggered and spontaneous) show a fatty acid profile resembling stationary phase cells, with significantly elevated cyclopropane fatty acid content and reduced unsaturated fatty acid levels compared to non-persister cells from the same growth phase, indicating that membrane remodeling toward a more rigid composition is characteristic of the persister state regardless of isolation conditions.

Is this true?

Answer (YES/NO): NO